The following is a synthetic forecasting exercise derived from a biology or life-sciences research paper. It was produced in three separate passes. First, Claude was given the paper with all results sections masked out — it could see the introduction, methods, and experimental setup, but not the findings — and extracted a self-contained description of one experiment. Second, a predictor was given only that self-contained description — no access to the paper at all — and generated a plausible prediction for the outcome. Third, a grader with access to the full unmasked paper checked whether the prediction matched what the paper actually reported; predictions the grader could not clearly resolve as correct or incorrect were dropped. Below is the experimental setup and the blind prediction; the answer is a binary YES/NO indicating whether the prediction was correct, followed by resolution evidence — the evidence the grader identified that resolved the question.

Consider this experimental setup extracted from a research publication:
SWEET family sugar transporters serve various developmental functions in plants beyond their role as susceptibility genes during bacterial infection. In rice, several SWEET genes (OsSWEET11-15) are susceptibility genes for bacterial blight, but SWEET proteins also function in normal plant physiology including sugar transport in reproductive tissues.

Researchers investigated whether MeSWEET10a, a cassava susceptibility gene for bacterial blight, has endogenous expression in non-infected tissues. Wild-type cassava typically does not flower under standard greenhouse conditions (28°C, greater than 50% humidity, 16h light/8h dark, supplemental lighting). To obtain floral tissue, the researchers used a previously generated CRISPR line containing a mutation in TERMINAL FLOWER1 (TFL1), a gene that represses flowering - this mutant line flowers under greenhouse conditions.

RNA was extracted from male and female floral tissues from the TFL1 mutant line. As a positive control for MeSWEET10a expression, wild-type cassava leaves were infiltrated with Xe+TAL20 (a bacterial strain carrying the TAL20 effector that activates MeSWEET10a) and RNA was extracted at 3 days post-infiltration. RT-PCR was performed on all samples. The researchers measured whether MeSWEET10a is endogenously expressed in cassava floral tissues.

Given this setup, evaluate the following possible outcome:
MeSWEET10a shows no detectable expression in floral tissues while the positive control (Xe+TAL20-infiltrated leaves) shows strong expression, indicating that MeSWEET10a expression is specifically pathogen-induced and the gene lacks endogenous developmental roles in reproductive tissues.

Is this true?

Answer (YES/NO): NO